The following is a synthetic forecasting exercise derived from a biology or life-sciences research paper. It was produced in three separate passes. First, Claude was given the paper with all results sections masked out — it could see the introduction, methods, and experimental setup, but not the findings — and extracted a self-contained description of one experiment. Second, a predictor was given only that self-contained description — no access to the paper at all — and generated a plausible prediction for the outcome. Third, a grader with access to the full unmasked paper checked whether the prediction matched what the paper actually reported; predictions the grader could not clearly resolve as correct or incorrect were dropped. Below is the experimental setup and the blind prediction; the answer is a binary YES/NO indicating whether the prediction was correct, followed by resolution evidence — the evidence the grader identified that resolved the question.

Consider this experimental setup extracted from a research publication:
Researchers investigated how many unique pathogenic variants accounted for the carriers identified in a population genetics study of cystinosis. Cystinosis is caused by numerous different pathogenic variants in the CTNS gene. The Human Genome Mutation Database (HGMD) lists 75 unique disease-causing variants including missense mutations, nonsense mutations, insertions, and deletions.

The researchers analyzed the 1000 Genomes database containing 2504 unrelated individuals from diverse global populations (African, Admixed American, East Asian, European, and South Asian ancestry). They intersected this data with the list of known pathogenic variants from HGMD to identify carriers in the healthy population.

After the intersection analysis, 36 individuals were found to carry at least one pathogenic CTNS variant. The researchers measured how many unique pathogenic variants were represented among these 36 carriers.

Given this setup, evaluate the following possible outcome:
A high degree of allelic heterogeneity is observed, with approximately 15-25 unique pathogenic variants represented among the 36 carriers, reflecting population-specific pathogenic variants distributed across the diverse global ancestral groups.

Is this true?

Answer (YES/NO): NO